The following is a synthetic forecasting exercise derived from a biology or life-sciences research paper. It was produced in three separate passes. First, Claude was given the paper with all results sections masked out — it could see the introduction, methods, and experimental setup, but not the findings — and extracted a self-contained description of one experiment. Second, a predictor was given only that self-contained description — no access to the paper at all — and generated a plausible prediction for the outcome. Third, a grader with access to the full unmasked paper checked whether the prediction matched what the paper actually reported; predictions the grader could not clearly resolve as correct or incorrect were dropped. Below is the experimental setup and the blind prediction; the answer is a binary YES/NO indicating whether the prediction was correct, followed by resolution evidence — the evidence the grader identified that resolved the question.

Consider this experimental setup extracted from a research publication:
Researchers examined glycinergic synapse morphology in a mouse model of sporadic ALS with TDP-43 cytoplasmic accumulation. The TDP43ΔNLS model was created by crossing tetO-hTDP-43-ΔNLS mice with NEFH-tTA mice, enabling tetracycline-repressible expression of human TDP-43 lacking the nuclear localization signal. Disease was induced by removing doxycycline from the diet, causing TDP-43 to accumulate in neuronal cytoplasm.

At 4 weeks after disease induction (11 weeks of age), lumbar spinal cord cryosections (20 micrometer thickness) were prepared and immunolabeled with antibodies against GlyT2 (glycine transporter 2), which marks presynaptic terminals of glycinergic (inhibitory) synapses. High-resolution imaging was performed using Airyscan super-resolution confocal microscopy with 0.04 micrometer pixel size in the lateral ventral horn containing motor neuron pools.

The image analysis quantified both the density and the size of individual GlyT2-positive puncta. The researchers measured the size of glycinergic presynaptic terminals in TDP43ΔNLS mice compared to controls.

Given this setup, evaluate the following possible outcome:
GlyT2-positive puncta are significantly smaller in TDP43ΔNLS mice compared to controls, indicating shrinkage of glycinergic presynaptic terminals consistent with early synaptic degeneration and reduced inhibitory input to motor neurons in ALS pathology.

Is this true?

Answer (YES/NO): NO